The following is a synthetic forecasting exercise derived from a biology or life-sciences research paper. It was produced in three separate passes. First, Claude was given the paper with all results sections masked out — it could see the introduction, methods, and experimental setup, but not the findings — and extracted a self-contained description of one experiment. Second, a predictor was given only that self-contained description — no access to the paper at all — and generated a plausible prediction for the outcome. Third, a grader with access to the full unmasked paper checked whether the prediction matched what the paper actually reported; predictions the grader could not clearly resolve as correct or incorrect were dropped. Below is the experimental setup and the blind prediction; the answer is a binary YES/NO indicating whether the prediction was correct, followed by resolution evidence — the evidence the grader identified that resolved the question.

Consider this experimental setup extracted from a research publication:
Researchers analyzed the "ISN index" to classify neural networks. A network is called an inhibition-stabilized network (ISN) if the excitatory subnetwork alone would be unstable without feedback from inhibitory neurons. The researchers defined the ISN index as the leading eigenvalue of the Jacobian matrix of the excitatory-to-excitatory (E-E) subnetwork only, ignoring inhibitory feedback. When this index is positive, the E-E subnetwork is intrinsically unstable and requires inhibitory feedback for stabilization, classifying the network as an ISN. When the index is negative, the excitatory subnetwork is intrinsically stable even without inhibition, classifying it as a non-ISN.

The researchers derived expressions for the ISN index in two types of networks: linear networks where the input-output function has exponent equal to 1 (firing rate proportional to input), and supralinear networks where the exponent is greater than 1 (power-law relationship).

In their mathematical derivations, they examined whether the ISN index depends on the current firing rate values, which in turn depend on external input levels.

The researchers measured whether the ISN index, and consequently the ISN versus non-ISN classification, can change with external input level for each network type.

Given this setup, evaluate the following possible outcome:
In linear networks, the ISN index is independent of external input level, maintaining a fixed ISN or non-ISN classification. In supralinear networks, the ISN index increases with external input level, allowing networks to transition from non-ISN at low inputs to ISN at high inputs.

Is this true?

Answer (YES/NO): YES